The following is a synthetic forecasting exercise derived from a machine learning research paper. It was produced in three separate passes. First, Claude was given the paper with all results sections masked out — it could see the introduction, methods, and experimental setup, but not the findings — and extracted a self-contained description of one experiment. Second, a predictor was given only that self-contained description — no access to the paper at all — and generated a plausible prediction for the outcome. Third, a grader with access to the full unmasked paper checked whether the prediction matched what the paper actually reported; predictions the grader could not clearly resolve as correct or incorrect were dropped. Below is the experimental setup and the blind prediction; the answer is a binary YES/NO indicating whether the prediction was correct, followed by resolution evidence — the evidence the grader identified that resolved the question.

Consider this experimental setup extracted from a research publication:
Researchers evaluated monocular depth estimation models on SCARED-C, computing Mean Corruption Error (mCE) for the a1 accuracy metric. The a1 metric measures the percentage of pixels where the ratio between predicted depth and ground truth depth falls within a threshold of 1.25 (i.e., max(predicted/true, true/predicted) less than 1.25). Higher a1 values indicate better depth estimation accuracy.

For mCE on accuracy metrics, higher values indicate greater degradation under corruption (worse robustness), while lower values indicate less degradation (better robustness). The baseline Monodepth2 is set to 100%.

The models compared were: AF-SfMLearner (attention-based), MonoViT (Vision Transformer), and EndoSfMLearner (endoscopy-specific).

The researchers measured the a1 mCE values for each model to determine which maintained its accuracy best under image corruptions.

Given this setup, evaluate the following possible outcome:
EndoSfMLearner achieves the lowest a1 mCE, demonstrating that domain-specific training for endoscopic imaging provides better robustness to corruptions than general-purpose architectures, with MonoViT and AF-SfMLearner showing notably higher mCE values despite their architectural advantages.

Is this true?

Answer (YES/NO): YES